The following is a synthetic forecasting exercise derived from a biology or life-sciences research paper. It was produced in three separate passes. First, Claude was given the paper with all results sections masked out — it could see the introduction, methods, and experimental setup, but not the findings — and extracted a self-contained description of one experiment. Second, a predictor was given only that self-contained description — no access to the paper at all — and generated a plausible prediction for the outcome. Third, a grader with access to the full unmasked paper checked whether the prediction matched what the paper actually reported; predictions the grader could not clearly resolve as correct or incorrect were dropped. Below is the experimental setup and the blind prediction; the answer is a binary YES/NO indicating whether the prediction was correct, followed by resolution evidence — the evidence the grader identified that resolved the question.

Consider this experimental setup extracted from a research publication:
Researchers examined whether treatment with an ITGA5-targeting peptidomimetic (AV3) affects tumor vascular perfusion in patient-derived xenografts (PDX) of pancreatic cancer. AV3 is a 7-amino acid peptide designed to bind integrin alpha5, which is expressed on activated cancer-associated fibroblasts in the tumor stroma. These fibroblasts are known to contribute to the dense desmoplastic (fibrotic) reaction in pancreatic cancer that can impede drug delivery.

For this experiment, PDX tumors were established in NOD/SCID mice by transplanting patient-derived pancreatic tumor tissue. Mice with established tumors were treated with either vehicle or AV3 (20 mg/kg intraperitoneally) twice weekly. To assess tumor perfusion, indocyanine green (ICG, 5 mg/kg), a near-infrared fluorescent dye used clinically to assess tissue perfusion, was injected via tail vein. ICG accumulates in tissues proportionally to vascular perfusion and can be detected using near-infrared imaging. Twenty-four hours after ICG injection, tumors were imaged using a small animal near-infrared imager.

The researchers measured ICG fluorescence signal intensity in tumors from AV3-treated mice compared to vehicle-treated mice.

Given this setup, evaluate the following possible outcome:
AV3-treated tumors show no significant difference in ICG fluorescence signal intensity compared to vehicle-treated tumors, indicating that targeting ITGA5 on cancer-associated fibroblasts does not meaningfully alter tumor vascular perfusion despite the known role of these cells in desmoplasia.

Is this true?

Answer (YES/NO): NO